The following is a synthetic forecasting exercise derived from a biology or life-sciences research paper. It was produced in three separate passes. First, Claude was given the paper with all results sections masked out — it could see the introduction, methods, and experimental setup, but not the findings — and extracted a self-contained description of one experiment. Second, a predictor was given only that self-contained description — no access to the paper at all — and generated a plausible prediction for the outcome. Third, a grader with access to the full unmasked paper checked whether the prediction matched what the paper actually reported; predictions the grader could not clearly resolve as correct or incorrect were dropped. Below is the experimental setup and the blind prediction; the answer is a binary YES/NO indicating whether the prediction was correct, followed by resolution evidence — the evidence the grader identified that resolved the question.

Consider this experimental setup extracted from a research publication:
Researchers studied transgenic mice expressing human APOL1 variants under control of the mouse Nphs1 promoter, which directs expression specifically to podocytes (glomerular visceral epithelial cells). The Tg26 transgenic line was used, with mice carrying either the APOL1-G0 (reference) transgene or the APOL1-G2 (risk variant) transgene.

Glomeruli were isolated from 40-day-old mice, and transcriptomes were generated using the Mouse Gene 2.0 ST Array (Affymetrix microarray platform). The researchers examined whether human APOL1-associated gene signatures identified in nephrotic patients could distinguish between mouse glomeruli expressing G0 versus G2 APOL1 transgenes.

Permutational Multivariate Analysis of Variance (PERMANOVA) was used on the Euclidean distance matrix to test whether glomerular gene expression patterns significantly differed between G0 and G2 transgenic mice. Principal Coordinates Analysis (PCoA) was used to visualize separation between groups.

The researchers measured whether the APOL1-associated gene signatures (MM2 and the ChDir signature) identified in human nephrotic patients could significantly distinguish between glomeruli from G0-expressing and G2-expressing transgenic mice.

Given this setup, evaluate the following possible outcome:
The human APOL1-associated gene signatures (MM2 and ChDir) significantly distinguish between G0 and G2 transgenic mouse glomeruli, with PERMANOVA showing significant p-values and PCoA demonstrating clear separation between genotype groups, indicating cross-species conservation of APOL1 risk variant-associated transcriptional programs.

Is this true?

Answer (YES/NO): NO